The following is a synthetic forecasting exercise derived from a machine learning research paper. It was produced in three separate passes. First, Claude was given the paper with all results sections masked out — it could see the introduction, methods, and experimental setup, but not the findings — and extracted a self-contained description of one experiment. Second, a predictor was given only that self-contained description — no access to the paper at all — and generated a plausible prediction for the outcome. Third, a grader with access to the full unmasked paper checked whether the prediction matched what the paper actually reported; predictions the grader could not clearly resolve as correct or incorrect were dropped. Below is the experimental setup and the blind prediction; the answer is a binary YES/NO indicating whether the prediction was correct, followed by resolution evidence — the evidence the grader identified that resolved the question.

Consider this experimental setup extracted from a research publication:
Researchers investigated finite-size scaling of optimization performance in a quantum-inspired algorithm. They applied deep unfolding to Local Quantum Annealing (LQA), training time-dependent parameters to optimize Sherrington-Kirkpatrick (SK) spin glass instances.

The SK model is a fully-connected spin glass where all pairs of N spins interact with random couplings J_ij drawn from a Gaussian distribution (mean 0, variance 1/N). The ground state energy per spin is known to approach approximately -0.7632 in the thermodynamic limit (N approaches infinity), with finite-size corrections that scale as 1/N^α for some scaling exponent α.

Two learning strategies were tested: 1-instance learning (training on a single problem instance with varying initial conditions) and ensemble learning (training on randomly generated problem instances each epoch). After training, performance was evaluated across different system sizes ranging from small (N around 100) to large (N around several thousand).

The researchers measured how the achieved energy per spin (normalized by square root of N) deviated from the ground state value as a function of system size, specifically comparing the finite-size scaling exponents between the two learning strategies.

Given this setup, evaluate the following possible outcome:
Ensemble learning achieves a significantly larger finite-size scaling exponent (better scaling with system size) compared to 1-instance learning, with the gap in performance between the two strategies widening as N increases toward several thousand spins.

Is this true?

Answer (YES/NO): NO